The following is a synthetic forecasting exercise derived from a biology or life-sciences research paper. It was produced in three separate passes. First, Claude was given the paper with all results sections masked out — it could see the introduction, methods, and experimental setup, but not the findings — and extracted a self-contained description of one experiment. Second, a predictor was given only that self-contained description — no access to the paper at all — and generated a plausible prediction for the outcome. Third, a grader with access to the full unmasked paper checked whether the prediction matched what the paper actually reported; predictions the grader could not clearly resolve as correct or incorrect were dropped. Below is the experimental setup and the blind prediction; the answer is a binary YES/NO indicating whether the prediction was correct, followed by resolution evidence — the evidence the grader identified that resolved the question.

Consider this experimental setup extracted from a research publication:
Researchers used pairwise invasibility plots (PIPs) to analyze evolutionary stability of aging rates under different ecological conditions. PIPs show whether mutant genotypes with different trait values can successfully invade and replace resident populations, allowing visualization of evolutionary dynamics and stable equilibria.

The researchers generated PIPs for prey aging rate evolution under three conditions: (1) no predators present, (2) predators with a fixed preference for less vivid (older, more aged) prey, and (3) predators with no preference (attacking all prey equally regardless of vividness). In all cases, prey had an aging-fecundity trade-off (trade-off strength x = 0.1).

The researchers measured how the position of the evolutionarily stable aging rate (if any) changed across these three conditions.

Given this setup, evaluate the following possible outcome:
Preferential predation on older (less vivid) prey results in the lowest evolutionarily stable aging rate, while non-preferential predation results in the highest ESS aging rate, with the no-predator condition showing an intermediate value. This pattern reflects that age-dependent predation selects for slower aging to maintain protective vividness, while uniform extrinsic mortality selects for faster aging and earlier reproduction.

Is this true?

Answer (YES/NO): NO